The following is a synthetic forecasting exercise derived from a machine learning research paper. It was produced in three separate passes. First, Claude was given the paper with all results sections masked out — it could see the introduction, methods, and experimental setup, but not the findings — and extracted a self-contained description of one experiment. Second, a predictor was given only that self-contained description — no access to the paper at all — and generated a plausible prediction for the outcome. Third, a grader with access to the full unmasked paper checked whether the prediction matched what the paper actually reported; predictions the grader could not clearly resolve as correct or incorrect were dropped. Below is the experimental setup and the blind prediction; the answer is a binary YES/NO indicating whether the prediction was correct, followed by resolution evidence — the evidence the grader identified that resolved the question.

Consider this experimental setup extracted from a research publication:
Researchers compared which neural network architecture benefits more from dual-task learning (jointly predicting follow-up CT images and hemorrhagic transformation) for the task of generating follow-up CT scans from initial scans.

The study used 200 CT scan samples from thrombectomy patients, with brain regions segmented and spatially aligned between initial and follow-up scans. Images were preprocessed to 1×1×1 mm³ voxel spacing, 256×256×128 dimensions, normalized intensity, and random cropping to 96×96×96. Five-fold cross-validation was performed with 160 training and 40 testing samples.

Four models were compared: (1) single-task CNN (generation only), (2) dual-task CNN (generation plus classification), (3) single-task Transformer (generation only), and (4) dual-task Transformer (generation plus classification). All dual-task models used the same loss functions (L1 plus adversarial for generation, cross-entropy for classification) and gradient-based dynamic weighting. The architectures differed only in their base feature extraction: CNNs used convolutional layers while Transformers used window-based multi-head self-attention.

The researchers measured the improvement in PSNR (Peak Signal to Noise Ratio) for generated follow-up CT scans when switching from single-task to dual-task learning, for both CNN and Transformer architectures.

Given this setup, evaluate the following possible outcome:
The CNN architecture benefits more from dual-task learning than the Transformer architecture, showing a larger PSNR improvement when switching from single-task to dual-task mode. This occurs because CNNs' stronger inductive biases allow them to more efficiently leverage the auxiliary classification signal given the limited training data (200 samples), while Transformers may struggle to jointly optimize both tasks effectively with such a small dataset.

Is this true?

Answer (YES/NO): YES